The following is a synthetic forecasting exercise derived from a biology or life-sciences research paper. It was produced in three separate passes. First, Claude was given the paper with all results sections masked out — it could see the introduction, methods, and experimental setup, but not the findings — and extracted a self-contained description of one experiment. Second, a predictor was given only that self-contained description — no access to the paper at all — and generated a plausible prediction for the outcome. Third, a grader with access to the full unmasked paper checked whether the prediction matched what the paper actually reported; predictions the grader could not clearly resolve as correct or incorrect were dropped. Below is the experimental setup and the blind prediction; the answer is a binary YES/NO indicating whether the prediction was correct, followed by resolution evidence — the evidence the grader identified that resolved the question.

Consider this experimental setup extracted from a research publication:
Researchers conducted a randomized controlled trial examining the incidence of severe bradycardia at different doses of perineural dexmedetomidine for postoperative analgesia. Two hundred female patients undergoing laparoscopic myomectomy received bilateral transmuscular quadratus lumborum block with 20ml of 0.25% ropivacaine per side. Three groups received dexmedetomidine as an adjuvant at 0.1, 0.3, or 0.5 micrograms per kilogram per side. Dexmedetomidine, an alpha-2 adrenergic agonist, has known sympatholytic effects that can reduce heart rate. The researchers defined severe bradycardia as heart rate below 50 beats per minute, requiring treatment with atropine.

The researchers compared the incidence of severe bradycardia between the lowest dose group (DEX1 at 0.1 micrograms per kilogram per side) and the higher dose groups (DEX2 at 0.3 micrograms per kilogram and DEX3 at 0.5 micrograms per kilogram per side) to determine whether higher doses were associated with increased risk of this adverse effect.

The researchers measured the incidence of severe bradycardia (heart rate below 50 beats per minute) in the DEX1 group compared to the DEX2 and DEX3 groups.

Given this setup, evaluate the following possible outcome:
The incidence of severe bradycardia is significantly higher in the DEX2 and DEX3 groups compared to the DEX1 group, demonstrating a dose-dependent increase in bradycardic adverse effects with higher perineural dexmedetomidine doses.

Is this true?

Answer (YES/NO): NO